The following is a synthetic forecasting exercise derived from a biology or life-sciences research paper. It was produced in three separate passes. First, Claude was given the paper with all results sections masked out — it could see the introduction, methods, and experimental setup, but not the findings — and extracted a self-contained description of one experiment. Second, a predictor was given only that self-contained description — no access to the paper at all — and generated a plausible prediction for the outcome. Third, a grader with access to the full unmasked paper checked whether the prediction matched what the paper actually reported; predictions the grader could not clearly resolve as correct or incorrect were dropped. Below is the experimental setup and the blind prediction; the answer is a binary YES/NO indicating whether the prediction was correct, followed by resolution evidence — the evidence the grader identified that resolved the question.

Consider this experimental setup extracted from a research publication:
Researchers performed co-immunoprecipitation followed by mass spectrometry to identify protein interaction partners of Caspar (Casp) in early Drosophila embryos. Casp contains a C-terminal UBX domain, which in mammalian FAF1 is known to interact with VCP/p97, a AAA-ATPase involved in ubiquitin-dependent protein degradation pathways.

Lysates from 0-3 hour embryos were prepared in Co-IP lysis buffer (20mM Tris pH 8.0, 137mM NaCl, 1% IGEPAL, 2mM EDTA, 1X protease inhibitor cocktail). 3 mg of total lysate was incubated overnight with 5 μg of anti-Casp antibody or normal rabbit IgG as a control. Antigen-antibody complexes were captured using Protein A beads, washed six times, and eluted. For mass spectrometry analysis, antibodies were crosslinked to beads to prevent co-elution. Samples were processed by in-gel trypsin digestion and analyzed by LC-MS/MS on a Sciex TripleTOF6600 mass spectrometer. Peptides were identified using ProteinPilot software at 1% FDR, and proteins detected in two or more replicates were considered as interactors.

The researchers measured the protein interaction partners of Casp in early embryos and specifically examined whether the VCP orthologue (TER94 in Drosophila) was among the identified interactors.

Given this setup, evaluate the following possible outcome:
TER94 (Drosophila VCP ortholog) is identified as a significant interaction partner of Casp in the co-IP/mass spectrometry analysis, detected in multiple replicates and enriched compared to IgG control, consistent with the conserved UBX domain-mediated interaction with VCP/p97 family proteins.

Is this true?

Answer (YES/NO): YES